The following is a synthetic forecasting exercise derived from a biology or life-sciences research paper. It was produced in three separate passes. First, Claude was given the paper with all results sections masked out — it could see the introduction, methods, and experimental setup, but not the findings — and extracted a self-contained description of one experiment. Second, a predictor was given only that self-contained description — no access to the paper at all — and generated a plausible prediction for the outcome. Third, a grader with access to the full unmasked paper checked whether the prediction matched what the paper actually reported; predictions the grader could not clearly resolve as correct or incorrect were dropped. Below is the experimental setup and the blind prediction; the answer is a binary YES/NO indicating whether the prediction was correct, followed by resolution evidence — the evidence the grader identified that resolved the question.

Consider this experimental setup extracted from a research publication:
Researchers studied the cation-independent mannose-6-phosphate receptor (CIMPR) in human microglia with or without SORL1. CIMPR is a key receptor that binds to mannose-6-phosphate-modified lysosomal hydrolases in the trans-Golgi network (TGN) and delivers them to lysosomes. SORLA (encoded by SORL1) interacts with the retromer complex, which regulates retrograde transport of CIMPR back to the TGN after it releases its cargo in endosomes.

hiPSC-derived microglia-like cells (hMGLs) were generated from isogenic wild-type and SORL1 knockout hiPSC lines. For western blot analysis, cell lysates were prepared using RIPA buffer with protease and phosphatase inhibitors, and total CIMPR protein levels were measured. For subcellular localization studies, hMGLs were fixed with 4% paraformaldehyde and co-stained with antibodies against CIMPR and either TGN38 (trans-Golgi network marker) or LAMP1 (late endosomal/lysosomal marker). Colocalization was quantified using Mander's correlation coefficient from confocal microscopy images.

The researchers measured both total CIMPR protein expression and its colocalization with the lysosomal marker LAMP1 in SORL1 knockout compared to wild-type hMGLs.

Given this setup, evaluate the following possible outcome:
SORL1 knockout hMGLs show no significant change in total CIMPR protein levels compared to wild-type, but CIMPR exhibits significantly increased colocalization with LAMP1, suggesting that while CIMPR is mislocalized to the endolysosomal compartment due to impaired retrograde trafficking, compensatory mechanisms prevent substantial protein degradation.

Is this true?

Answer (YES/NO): NO